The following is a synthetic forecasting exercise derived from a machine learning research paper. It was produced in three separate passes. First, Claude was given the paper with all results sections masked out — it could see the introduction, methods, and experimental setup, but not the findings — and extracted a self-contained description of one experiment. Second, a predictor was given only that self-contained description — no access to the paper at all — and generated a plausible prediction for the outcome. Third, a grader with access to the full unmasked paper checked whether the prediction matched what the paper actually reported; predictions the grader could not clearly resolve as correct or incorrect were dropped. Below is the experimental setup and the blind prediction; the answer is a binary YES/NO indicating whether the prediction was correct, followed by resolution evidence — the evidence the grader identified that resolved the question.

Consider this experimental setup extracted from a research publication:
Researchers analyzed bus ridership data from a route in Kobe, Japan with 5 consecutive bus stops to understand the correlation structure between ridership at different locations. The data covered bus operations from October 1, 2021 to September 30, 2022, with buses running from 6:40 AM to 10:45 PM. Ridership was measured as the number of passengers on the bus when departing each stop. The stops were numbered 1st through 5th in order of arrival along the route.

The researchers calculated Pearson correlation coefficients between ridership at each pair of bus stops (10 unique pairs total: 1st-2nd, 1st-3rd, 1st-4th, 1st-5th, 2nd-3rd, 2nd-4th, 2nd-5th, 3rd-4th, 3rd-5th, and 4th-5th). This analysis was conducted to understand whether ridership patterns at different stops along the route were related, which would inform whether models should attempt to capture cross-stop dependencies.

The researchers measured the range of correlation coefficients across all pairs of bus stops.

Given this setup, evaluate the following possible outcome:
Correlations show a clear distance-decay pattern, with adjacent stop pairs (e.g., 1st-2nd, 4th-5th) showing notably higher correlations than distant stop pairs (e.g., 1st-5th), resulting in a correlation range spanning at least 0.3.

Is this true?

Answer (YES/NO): NO